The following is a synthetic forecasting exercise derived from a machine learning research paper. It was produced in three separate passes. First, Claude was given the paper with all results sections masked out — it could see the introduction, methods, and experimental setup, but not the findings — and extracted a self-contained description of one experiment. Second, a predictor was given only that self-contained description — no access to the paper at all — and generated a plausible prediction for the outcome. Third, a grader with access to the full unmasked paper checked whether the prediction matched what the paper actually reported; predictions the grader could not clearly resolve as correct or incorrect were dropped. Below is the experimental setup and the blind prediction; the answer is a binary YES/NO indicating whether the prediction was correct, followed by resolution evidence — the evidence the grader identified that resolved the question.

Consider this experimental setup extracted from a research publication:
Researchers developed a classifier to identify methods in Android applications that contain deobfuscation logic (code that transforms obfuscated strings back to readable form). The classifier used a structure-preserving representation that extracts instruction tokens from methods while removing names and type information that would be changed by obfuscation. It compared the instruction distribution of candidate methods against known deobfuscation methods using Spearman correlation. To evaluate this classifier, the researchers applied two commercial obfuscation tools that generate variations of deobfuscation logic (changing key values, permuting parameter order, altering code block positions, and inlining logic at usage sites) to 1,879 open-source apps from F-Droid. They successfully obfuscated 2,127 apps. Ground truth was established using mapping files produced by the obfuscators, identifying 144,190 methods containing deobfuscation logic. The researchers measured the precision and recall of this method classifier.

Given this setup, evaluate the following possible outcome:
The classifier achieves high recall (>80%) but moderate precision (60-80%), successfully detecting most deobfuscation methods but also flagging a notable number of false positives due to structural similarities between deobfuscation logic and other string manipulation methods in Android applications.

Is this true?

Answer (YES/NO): NO